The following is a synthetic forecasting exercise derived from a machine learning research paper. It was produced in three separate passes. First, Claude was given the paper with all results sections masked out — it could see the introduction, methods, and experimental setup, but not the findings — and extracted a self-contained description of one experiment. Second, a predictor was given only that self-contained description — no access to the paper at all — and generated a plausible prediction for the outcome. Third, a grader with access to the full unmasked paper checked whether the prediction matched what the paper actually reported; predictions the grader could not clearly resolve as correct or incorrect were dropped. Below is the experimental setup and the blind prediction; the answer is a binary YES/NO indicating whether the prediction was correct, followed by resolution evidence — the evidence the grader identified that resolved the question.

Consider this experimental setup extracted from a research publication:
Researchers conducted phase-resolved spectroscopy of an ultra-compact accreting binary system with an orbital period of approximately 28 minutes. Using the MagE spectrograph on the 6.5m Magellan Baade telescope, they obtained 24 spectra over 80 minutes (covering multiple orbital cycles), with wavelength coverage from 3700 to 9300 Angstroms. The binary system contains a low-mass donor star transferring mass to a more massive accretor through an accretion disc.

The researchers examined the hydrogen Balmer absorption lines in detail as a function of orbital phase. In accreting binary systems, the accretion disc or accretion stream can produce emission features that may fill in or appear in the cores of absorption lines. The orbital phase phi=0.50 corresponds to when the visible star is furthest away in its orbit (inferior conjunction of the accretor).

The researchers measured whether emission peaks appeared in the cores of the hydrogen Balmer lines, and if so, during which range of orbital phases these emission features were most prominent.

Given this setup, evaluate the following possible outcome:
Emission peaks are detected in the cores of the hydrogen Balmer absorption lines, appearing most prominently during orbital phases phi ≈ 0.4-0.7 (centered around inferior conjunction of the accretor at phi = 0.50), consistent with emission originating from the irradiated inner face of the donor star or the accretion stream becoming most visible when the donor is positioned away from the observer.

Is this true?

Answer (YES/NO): NO